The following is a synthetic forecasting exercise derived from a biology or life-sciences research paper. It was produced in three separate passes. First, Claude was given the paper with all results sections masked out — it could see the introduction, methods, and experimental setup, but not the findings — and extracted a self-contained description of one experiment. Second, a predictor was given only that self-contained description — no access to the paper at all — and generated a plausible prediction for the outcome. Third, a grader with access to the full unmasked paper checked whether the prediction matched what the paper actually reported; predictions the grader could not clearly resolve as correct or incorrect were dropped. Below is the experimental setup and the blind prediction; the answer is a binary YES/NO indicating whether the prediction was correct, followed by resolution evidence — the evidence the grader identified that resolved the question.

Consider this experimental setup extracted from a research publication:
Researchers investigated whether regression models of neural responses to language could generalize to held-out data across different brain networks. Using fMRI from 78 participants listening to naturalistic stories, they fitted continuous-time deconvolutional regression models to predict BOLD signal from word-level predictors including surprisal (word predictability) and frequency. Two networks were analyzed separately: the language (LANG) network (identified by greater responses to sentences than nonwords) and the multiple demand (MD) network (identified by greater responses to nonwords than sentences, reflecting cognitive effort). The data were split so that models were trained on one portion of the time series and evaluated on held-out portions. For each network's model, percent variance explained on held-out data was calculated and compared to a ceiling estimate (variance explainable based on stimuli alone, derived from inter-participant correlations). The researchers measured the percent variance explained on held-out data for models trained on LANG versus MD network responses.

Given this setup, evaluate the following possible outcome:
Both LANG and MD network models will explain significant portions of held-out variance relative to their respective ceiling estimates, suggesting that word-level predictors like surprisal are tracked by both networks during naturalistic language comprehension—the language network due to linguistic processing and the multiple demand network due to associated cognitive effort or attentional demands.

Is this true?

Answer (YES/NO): NO